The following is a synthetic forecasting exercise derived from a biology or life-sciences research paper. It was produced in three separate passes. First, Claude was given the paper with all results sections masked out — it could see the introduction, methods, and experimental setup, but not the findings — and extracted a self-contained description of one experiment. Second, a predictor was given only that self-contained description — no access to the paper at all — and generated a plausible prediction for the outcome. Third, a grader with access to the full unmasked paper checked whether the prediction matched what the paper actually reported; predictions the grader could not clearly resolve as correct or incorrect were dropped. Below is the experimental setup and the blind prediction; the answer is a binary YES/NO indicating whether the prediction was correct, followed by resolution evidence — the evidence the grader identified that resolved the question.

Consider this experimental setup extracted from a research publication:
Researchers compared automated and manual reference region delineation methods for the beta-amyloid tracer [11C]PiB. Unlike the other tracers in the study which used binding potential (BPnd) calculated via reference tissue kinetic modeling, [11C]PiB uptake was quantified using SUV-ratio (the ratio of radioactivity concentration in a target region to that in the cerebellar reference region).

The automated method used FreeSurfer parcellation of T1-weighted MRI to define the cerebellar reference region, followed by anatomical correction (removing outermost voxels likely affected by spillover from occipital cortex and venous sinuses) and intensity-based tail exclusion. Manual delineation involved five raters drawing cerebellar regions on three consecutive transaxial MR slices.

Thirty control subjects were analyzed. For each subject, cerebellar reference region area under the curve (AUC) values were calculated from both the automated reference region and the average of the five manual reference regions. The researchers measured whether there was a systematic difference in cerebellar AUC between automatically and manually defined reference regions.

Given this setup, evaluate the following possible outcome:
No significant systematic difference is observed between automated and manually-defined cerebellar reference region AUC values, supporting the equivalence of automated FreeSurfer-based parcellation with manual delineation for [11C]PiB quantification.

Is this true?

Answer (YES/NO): NO